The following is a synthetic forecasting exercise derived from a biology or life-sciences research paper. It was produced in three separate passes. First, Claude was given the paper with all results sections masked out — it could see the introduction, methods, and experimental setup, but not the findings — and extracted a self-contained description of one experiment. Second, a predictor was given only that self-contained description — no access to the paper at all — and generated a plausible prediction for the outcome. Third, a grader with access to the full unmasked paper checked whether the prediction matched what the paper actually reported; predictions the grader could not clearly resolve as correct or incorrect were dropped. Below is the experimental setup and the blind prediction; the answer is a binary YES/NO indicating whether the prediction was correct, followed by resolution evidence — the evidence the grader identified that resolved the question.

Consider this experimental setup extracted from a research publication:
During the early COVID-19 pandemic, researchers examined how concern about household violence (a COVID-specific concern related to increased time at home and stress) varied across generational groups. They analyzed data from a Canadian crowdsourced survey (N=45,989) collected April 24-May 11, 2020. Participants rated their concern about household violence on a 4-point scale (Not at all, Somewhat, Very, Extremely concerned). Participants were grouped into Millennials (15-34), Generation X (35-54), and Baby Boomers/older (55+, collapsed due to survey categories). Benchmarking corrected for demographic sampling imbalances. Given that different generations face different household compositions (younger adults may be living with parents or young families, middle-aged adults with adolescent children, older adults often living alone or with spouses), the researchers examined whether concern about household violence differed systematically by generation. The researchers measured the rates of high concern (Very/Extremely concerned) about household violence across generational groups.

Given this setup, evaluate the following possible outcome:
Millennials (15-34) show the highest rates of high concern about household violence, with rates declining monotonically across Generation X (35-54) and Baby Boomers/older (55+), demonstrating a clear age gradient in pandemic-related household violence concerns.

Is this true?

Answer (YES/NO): NO